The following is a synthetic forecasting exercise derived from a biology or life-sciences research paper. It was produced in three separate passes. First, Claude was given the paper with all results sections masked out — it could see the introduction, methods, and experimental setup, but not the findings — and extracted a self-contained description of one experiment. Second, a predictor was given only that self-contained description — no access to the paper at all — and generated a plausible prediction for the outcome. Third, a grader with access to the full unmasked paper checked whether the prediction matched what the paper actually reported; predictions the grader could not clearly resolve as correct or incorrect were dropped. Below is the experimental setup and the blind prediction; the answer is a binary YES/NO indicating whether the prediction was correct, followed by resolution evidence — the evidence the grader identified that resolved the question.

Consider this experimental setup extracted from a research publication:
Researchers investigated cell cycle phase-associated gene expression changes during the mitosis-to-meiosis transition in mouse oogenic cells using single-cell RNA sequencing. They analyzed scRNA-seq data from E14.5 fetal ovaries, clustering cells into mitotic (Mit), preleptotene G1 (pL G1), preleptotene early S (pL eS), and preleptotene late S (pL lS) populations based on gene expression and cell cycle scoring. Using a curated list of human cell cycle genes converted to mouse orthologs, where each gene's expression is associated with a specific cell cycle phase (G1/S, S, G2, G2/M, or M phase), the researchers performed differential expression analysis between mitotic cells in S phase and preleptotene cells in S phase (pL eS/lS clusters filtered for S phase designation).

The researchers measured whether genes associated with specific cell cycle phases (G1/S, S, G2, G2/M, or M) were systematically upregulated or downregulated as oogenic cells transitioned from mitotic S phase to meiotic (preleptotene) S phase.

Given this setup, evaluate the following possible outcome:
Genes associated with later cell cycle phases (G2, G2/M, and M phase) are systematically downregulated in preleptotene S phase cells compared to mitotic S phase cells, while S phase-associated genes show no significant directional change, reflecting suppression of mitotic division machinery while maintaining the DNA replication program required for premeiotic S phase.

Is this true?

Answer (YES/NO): NO